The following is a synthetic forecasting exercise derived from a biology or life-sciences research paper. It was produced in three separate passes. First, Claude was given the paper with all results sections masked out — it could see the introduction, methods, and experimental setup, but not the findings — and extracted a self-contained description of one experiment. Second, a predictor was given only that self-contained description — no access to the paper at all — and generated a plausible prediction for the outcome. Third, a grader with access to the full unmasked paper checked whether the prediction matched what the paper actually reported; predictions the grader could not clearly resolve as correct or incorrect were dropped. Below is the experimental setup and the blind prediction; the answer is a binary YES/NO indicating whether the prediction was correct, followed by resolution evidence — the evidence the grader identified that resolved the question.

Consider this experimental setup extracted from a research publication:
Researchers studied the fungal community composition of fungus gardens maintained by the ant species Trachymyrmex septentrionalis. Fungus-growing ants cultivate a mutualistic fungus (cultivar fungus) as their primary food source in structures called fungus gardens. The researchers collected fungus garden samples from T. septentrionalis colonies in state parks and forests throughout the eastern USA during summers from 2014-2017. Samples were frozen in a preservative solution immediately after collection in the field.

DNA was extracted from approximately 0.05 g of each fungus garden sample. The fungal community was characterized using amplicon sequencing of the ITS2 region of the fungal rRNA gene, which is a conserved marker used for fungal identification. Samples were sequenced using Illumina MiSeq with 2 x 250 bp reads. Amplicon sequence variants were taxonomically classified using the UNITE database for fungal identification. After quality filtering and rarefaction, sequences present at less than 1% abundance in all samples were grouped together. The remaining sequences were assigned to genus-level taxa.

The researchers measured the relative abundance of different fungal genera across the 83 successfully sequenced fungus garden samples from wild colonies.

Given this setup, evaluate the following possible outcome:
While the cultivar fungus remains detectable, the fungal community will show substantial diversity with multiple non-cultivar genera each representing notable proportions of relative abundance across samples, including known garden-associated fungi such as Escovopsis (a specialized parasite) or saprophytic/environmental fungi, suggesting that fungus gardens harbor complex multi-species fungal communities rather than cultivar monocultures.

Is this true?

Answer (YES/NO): NO